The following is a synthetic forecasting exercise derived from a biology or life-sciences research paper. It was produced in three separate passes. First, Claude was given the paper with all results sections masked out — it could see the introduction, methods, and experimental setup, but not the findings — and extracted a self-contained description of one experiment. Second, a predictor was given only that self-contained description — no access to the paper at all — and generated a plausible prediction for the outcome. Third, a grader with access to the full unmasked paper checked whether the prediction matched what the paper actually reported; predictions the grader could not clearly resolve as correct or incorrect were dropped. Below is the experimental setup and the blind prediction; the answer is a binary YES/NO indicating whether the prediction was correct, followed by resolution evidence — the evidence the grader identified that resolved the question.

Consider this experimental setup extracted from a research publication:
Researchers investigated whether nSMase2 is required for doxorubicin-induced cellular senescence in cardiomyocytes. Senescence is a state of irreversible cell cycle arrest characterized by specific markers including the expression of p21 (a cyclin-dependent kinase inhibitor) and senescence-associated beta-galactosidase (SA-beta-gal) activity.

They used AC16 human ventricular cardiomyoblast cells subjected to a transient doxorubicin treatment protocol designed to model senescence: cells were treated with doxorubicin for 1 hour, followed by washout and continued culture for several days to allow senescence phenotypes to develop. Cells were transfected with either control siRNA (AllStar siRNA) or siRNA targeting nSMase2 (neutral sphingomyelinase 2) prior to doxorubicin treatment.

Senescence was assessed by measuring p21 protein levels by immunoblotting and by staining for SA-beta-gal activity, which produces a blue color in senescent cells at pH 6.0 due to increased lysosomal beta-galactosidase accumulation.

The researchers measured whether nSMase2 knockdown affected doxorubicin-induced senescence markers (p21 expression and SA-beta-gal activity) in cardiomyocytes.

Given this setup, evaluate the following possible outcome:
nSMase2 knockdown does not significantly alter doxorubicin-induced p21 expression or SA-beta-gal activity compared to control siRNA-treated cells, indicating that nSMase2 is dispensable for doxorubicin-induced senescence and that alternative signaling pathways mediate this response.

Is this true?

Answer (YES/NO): NO